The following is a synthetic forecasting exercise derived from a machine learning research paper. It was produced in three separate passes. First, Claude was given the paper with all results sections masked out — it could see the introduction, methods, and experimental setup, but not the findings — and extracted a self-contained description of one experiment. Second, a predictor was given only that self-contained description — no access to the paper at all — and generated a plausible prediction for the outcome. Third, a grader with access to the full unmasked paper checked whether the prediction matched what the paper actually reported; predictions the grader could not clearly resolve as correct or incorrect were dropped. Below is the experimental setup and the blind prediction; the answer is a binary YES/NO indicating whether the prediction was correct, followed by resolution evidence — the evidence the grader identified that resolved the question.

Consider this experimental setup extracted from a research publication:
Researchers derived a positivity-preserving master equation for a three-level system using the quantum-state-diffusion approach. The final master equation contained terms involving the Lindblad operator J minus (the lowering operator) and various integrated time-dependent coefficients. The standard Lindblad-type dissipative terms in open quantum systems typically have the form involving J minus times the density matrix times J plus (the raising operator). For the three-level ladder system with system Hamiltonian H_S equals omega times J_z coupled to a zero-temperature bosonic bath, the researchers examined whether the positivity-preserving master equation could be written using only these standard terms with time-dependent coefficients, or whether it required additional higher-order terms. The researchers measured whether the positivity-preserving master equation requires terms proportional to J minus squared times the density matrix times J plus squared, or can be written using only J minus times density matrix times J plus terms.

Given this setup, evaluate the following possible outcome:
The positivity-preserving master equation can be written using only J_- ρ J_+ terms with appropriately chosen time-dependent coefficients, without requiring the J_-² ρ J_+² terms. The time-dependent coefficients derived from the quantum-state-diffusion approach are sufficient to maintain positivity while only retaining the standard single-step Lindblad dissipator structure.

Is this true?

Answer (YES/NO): NO